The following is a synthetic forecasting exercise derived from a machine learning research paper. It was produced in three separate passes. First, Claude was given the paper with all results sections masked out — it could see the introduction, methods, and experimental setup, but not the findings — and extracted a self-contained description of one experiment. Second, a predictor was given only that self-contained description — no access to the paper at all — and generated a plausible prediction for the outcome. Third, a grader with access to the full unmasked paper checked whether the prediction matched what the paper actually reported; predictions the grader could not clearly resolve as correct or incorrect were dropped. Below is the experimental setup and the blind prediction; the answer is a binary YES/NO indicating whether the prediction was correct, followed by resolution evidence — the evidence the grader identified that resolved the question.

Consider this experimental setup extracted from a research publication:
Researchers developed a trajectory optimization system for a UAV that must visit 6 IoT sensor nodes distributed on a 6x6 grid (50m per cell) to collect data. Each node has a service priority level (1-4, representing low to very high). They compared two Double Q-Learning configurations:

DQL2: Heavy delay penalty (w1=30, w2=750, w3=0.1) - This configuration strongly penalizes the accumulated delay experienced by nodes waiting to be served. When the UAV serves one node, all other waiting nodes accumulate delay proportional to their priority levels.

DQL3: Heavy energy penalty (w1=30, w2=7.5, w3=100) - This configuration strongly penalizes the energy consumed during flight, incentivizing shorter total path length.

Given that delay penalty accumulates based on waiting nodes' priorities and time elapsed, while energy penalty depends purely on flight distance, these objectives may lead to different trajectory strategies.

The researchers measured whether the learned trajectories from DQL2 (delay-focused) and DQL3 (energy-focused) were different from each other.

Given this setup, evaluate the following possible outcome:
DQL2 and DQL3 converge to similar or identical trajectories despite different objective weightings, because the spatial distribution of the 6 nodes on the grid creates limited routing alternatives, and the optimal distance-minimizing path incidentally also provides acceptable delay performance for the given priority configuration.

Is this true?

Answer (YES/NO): NO